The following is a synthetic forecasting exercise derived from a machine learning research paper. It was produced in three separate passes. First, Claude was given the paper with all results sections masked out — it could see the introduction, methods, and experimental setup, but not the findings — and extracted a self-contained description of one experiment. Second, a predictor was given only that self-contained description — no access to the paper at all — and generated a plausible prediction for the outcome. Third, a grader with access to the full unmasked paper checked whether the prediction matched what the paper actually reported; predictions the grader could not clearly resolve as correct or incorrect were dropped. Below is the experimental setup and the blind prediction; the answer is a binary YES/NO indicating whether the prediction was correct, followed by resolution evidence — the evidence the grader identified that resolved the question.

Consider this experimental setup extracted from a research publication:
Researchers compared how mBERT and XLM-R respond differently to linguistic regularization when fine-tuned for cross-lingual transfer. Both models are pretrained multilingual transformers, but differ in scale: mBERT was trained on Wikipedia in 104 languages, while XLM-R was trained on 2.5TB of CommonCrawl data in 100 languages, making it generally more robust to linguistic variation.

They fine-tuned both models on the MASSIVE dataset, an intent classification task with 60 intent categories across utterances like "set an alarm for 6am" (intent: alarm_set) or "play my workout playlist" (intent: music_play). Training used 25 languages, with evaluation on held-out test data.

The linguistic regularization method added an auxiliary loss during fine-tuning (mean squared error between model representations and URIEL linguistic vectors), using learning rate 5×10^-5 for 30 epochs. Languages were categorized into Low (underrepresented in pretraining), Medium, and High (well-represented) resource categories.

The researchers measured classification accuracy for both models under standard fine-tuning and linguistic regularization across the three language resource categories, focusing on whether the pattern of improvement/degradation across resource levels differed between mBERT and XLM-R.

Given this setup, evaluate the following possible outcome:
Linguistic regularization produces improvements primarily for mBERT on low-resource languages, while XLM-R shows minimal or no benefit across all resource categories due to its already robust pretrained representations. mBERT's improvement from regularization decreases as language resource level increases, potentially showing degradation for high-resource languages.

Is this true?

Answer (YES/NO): NO